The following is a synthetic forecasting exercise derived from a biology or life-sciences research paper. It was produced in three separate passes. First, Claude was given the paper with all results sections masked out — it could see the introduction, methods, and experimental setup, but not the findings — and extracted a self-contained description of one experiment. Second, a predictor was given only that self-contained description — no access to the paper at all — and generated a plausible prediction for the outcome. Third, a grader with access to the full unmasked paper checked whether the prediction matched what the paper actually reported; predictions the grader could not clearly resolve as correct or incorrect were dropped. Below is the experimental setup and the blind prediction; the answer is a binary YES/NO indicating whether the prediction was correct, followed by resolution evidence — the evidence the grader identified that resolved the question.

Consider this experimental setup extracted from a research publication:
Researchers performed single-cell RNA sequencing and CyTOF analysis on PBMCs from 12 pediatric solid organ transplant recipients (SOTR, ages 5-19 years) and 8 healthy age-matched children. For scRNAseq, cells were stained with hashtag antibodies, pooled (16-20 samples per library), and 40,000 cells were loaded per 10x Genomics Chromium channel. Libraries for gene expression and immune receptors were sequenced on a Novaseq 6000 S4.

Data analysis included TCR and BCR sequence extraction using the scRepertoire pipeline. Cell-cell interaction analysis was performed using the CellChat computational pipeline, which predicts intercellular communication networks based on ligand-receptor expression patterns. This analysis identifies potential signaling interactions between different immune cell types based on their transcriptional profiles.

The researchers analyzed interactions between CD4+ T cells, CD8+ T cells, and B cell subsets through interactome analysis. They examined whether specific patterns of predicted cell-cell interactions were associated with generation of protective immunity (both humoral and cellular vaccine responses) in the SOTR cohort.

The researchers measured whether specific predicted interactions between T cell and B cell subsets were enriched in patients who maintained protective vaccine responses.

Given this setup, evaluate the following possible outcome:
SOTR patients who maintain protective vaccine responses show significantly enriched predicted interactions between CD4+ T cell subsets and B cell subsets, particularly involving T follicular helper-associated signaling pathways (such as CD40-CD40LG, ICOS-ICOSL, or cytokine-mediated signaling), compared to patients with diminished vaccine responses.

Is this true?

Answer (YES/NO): NO